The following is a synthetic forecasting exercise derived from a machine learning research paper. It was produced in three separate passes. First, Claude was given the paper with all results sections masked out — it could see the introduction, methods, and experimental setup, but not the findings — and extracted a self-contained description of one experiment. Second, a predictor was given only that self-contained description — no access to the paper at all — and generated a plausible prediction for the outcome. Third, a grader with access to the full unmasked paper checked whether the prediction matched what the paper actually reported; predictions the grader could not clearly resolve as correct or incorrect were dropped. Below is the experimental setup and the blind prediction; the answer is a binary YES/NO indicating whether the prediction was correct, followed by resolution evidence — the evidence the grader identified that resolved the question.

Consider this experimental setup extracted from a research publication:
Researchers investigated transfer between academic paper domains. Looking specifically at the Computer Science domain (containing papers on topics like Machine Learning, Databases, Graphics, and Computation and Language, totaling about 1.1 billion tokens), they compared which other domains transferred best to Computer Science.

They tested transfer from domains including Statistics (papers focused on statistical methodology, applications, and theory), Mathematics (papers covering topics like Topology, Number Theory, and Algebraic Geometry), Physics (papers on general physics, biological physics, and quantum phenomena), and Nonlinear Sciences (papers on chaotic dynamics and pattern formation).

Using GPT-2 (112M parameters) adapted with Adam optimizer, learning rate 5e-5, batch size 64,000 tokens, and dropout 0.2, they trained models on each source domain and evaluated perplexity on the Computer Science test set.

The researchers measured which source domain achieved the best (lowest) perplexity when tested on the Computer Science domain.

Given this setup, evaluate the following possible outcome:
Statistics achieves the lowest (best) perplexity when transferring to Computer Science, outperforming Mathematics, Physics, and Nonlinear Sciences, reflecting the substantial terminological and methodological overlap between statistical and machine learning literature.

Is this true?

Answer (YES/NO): YES